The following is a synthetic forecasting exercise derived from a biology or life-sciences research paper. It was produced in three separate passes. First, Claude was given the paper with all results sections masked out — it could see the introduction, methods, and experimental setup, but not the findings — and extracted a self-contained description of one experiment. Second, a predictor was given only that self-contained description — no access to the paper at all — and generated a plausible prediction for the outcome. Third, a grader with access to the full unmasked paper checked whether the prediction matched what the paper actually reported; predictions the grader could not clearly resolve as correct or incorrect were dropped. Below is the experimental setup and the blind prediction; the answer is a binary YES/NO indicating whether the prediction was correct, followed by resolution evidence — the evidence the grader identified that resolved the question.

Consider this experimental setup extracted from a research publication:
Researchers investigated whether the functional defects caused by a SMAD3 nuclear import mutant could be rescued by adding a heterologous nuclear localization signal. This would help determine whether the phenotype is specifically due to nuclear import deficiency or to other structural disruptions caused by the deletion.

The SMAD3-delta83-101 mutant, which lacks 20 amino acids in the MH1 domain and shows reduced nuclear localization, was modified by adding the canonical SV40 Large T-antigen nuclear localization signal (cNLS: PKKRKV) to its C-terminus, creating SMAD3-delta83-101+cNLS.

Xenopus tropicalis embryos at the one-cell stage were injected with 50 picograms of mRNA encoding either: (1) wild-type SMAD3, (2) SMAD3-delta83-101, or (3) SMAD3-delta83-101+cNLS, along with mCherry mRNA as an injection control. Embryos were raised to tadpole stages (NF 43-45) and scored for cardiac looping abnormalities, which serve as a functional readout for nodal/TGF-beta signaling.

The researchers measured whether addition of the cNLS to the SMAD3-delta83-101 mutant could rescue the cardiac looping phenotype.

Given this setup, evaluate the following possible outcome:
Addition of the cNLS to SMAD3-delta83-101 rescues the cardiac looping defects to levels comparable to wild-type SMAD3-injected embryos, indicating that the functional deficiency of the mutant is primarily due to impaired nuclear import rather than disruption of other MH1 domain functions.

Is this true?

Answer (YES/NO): YES